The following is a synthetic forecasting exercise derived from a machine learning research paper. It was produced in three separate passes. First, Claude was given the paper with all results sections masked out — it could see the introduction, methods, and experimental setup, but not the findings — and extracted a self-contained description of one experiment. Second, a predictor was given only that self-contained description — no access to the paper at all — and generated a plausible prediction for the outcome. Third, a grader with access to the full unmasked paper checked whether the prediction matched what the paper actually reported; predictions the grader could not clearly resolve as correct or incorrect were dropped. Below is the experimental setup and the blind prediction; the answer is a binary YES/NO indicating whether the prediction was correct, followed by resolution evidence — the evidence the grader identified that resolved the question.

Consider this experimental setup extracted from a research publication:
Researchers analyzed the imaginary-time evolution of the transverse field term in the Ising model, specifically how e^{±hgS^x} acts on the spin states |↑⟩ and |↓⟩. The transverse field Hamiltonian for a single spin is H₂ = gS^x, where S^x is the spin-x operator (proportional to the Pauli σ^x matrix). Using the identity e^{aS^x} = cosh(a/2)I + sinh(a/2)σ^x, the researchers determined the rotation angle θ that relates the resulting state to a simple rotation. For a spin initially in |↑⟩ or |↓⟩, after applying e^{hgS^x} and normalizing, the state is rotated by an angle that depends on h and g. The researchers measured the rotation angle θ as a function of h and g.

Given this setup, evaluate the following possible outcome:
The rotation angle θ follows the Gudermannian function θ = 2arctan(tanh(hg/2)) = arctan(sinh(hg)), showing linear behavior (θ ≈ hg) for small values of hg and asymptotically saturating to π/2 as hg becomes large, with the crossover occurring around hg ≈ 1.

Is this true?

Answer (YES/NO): NO